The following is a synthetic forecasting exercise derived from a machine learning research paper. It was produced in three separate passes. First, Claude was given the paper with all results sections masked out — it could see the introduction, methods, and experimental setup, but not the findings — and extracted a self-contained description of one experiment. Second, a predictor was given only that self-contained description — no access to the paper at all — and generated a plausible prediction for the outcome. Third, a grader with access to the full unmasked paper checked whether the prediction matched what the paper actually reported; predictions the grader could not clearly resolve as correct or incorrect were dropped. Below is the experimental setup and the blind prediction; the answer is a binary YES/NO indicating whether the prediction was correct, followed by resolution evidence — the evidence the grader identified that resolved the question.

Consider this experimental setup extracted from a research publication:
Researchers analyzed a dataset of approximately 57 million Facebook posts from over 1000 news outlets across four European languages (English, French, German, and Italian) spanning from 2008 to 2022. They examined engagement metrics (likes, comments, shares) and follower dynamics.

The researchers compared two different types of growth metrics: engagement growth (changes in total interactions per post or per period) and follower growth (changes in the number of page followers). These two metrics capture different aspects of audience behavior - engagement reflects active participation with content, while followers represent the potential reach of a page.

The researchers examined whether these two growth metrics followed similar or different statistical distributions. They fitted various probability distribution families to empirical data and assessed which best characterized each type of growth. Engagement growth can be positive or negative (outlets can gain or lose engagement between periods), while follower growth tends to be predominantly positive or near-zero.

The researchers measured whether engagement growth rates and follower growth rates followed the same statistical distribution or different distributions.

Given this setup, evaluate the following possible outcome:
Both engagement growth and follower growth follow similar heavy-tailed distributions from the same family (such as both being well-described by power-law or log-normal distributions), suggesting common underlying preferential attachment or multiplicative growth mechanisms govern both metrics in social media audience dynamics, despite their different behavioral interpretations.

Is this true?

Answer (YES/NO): NO